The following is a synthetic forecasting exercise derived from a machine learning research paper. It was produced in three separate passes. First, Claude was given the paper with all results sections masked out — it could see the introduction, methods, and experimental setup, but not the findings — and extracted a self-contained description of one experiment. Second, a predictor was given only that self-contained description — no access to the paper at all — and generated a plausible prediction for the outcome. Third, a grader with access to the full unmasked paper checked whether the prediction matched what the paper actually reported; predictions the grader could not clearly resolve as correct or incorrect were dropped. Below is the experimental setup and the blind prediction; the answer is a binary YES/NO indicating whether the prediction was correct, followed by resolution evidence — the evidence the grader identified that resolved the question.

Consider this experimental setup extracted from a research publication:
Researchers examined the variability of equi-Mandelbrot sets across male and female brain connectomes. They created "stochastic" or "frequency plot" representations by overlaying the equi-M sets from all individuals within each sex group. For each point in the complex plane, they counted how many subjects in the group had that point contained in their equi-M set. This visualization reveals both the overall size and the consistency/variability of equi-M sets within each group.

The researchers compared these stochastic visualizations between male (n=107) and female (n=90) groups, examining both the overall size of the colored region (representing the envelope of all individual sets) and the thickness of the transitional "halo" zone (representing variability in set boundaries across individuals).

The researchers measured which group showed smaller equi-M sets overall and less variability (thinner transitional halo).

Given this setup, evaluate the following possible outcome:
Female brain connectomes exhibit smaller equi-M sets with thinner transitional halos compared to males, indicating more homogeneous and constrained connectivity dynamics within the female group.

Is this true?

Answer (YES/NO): YES